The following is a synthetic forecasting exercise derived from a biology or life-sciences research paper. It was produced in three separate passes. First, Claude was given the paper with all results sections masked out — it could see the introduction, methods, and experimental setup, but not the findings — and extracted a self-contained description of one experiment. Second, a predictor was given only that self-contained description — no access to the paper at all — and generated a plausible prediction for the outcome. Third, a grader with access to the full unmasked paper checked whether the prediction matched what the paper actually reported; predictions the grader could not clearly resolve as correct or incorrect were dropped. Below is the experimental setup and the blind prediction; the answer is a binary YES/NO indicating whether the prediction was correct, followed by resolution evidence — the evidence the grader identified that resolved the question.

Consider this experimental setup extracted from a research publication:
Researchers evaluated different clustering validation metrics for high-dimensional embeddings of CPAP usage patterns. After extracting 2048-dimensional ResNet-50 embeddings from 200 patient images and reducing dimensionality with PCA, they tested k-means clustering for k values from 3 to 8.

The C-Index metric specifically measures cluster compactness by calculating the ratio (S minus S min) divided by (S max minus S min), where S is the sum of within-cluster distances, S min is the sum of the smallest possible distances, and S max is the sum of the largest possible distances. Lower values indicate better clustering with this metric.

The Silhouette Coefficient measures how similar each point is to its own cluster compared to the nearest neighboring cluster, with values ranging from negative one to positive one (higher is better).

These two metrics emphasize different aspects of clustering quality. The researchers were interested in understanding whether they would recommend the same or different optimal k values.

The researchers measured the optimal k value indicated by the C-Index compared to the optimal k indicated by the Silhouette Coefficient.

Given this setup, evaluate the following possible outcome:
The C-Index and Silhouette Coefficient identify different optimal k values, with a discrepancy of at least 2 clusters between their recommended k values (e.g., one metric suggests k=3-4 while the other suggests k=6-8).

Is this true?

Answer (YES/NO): YES